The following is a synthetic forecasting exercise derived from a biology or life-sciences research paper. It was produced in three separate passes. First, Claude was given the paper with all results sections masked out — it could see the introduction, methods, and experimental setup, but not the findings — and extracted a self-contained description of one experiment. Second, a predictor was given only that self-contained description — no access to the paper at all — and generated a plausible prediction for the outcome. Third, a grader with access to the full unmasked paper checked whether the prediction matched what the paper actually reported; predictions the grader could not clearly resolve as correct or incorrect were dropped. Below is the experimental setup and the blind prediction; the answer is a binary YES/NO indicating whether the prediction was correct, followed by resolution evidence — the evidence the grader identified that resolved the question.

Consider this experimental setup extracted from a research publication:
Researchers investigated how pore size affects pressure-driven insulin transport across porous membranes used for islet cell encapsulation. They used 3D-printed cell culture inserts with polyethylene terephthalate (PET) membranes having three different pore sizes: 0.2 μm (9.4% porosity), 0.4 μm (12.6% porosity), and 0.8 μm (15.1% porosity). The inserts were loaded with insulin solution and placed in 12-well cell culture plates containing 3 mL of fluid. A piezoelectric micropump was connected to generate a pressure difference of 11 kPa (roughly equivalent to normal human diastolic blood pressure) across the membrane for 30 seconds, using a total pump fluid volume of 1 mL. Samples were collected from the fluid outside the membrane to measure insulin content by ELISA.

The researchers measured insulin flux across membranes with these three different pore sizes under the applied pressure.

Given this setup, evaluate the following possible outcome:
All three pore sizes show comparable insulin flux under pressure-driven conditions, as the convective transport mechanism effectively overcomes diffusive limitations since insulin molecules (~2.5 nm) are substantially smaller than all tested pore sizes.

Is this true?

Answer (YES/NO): YES